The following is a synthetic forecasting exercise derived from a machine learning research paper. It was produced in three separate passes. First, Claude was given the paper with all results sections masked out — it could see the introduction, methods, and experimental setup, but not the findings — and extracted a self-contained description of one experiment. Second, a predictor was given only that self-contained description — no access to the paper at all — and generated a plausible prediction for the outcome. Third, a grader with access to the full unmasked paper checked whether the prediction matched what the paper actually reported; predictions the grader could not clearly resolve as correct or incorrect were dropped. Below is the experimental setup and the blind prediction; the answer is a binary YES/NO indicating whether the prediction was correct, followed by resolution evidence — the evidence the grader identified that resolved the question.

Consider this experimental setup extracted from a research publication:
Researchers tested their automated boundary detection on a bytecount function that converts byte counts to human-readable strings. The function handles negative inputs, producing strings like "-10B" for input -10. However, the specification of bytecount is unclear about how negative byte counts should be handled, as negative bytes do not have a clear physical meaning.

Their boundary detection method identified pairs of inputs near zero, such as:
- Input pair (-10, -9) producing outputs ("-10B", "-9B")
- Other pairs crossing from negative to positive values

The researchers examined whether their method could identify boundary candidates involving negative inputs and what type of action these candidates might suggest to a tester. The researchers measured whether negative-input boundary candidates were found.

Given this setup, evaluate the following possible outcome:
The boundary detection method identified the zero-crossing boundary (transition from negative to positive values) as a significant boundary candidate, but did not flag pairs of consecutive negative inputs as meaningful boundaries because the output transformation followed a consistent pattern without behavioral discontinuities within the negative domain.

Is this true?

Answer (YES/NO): NO